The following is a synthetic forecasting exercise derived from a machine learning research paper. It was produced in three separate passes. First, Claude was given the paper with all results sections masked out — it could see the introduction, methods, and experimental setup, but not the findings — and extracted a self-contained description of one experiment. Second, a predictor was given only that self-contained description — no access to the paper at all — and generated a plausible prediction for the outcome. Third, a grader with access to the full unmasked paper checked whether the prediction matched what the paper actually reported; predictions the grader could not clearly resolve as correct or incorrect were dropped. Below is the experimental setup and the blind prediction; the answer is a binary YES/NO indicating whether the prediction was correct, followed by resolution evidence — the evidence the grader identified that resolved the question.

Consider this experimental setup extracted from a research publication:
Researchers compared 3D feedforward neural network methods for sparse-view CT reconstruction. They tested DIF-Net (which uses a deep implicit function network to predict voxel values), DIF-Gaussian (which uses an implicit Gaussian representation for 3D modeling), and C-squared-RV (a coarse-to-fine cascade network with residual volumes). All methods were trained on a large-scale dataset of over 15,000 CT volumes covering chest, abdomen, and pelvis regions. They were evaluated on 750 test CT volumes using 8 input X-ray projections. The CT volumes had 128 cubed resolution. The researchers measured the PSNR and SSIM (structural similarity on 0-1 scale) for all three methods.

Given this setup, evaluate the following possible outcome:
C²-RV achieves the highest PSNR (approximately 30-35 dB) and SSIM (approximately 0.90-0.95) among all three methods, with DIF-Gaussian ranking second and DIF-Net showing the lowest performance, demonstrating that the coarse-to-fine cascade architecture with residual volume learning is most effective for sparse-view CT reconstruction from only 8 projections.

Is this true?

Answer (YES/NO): NO